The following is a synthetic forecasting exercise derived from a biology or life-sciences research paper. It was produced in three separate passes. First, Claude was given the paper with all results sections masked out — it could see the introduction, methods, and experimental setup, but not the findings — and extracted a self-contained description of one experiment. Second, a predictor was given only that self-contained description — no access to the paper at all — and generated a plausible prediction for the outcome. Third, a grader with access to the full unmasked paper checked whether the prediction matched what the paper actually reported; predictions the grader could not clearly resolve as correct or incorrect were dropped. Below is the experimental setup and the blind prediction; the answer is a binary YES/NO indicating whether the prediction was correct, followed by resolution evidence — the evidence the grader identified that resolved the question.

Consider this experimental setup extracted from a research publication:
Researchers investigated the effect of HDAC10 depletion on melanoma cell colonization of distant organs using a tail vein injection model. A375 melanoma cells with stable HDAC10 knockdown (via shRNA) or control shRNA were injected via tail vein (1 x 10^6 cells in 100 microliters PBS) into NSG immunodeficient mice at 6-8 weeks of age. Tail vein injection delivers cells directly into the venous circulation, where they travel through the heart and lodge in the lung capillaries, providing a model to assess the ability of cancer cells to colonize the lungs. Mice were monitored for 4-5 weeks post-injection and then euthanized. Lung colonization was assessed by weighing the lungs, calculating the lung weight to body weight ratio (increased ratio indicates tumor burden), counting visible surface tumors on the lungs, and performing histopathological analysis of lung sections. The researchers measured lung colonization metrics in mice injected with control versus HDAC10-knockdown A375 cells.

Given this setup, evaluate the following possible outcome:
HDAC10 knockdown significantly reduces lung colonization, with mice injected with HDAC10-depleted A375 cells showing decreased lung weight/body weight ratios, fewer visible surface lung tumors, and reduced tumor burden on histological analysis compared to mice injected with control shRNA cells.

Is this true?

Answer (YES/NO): YES